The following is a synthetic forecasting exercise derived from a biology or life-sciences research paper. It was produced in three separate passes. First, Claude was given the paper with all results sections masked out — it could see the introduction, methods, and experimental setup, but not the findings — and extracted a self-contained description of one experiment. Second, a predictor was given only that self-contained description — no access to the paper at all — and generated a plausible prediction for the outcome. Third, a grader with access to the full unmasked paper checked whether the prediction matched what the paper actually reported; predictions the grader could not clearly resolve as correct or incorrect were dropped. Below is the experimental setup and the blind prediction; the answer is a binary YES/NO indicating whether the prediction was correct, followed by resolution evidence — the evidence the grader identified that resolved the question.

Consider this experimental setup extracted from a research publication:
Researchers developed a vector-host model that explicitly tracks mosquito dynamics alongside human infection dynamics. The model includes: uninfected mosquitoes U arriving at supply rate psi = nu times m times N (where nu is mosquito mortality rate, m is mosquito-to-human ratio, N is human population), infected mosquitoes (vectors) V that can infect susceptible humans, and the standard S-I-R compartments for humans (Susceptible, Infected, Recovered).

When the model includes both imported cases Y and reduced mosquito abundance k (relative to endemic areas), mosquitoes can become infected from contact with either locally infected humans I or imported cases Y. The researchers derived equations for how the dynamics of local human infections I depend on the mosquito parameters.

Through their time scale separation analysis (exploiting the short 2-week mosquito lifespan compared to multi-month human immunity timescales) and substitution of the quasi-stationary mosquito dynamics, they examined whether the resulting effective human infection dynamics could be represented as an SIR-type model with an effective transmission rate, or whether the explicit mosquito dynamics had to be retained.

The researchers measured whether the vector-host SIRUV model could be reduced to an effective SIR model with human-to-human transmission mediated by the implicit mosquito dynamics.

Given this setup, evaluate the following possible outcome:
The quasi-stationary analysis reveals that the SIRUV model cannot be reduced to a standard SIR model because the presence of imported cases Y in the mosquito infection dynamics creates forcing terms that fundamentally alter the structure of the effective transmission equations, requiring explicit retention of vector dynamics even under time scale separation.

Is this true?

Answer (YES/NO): NO